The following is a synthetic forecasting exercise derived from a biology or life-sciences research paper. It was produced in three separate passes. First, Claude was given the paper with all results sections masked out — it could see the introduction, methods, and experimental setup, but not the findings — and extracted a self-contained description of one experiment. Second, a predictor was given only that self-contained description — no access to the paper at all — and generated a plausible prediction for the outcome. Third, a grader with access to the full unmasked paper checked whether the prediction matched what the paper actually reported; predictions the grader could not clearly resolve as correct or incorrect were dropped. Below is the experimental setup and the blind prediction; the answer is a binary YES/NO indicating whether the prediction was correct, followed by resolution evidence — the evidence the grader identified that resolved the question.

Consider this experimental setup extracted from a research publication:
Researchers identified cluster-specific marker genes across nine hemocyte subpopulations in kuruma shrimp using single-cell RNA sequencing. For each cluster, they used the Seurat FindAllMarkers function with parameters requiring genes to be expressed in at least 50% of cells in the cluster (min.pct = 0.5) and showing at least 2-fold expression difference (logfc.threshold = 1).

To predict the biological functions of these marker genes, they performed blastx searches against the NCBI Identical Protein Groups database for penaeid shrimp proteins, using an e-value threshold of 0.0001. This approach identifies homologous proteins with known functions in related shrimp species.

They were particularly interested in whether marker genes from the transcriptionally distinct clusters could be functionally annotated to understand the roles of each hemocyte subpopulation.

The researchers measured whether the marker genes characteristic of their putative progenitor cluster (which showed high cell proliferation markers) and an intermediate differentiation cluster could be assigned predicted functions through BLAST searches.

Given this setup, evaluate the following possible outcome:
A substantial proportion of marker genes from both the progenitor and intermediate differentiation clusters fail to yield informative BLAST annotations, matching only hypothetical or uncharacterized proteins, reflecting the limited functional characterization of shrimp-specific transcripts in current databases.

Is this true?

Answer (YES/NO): YES